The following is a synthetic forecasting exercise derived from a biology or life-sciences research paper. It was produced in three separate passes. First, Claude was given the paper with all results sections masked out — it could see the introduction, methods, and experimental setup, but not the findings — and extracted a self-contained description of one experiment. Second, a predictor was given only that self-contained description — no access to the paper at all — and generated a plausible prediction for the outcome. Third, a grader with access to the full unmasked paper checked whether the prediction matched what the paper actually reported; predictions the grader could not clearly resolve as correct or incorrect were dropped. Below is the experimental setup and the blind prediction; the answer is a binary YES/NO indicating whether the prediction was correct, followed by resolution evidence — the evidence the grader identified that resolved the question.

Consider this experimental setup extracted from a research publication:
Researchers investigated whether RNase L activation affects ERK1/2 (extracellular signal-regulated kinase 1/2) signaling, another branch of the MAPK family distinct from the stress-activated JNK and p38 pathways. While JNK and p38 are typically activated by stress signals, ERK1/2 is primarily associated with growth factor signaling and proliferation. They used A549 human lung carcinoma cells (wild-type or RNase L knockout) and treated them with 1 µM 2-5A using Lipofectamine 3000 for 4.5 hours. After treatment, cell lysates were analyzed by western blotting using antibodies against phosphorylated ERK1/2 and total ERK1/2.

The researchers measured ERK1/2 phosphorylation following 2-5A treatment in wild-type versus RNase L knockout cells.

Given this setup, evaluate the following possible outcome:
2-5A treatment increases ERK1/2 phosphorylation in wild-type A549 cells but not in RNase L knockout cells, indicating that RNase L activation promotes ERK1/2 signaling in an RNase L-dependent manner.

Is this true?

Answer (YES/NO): NO